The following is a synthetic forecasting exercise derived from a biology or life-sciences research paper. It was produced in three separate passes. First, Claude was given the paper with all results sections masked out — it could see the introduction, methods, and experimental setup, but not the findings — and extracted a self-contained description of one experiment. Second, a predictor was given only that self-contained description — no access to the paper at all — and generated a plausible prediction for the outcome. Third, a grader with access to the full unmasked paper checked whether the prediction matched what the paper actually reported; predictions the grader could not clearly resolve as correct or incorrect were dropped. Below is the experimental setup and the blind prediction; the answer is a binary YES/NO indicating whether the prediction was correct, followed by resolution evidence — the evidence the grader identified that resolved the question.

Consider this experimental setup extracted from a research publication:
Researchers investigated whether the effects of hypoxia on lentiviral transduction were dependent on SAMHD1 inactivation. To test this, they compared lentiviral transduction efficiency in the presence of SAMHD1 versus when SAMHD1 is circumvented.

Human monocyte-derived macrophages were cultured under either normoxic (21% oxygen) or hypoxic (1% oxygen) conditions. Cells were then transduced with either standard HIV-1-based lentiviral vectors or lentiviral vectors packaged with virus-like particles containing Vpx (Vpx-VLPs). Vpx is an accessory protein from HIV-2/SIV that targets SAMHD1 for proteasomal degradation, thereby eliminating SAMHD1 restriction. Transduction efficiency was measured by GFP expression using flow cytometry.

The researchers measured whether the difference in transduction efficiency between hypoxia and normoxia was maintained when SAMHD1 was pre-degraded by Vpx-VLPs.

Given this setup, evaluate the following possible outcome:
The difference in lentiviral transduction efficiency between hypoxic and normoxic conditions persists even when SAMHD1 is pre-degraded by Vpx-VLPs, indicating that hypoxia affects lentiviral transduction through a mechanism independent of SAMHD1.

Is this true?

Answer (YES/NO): NO